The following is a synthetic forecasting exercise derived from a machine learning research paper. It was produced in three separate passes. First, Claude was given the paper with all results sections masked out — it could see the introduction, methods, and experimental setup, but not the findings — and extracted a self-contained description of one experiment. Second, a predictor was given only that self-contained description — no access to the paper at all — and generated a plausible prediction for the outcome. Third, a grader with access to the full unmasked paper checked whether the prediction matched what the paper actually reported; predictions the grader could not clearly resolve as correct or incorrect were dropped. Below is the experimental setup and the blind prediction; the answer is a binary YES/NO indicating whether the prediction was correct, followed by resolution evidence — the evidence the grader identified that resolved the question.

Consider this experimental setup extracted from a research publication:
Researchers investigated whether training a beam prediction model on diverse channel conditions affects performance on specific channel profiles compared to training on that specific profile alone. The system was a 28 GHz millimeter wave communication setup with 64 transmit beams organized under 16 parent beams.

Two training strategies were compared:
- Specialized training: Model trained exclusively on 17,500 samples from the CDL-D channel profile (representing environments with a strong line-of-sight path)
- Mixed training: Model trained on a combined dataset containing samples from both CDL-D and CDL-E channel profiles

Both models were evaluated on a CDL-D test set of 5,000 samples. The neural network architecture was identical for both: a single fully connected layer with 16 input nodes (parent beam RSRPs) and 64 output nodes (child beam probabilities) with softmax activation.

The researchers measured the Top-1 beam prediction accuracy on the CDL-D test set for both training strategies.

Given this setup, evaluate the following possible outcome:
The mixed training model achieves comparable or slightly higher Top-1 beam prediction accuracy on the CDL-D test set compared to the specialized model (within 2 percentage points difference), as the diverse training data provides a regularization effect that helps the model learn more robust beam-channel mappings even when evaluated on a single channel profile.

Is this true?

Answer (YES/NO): NO